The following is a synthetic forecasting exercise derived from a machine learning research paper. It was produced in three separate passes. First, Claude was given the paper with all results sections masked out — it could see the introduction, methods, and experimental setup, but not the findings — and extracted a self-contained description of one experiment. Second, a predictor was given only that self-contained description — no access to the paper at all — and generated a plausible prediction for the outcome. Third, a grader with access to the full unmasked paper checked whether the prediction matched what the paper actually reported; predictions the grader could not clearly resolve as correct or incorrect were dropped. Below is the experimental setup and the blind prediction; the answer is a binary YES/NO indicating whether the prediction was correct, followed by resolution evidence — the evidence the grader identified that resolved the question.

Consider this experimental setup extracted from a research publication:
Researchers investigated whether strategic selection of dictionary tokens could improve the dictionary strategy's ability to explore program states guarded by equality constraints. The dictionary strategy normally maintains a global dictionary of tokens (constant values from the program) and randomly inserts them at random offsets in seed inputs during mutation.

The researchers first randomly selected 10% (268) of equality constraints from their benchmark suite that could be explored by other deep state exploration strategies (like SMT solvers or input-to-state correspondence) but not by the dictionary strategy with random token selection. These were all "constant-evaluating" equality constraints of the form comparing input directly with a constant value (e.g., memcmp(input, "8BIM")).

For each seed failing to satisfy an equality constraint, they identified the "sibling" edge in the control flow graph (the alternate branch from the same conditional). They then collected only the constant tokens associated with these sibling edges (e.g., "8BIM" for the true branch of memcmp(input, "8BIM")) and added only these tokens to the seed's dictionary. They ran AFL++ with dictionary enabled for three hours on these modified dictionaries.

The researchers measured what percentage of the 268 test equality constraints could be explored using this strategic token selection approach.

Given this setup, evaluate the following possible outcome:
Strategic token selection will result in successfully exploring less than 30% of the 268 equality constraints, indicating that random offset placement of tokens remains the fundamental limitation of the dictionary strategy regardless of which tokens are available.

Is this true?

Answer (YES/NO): NO